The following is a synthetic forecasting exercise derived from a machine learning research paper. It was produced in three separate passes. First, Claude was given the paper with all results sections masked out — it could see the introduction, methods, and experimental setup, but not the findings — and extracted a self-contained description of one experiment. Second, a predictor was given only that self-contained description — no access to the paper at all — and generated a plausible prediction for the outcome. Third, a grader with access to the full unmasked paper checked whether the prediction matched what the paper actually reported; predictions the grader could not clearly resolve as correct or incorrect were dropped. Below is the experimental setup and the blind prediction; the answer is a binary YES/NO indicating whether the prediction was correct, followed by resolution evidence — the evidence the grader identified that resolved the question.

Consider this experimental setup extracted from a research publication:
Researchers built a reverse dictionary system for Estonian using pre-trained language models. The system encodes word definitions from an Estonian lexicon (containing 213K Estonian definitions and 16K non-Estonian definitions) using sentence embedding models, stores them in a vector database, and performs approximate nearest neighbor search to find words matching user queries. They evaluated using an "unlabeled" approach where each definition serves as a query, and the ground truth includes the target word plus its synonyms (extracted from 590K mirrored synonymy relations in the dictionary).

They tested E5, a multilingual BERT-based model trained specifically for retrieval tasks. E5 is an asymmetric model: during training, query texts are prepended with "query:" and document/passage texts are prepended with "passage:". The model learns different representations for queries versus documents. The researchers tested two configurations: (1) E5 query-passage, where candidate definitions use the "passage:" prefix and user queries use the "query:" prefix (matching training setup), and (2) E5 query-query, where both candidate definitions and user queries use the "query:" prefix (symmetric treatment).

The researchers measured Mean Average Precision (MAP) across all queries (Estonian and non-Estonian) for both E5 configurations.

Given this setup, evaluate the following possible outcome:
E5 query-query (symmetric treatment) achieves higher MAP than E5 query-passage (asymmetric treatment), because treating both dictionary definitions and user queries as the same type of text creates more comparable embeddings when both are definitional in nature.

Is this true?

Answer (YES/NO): NO